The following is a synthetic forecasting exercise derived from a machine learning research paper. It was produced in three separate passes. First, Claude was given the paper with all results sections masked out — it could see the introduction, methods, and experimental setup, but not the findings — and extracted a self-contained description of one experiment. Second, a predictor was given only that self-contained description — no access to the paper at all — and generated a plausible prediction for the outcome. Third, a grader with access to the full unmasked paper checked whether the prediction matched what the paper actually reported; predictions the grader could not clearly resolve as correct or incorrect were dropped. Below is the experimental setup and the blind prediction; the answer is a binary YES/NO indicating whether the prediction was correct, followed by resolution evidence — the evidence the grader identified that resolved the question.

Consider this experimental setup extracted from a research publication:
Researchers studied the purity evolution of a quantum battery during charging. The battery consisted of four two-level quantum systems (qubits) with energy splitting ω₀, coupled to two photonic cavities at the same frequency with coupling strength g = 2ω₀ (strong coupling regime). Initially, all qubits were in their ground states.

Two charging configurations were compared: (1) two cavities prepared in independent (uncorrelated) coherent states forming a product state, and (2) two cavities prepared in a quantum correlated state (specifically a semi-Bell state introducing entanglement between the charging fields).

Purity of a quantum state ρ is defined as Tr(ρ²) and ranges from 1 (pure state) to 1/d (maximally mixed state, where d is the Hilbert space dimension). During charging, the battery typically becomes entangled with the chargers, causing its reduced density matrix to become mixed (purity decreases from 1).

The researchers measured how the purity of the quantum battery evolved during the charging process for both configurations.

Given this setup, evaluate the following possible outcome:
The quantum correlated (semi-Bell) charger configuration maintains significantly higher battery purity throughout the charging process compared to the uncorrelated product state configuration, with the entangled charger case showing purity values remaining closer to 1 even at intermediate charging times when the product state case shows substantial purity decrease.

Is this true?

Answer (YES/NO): NO